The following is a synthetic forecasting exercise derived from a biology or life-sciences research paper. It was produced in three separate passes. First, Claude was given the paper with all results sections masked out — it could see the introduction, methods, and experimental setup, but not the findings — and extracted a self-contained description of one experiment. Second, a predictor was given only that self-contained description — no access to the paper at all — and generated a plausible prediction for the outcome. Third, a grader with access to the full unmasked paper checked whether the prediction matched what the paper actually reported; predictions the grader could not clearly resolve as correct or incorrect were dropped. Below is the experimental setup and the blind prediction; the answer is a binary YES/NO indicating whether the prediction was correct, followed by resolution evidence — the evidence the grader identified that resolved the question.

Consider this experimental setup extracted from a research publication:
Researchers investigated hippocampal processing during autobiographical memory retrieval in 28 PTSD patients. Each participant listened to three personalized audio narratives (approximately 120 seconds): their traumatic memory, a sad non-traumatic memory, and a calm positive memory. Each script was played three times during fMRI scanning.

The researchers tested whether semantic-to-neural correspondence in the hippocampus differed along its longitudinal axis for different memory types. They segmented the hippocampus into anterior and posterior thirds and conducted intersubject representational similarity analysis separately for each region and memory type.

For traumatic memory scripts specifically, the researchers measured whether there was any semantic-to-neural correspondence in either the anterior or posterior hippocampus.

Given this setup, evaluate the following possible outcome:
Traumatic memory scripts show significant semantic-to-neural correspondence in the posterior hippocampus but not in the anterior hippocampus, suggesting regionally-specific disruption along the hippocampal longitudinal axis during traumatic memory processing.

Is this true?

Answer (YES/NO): NO